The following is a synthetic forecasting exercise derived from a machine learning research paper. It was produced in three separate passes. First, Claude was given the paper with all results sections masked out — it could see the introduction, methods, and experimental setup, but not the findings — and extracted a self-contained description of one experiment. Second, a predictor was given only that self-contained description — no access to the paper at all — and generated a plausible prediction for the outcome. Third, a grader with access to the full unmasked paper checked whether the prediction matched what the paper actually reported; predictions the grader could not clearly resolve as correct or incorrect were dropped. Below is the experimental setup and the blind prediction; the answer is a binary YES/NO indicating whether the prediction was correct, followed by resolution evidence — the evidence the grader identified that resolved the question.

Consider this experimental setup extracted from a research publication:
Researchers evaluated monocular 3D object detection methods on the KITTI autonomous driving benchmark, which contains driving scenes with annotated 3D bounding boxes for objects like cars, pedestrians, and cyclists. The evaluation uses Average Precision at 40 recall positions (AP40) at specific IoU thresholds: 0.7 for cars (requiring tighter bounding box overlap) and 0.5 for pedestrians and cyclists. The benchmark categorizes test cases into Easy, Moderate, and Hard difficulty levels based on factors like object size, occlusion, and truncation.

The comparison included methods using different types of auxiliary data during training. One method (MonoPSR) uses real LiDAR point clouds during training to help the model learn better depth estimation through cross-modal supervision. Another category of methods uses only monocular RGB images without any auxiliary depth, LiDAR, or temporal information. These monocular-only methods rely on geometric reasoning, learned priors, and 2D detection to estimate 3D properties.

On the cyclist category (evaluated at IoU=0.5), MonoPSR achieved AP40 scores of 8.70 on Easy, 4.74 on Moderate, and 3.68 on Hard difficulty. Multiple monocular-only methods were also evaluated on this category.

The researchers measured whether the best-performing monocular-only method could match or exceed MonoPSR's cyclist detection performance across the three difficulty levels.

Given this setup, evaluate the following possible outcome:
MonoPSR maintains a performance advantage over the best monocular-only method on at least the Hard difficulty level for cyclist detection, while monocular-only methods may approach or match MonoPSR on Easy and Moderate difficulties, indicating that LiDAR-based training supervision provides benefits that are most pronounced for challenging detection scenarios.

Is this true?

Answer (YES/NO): NO